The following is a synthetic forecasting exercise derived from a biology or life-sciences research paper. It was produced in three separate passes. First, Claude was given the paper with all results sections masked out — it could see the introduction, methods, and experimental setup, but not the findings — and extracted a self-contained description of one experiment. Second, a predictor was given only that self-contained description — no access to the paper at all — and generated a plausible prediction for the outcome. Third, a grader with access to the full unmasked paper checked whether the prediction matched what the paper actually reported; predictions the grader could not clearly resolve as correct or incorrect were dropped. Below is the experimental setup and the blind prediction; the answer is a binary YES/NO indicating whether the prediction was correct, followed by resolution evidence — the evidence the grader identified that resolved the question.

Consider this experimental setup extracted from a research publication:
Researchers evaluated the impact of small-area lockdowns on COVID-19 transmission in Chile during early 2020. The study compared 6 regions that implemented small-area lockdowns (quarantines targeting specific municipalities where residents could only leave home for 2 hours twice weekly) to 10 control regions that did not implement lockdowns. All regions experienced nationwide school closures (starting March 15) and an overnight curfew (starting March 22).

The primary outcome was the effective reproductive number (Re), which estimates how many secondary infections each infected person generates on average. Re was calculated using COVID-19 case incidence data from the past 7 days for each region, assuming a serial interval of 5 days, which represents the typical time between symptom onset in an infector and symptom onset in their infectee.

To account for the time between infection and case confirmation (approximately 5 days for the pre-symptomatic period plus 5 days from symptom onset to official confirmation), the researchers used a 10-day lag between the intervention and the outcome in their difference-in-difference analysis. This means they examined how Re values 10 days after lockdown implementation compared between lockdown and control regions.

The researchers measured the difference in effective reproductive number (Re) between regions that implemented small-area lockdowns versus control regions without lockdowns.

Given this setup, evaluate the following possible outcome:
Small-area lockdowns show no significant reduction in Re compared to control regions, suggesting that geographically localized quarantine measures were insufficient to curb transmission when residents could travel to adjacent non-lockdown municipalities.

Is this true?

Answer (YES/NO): NO